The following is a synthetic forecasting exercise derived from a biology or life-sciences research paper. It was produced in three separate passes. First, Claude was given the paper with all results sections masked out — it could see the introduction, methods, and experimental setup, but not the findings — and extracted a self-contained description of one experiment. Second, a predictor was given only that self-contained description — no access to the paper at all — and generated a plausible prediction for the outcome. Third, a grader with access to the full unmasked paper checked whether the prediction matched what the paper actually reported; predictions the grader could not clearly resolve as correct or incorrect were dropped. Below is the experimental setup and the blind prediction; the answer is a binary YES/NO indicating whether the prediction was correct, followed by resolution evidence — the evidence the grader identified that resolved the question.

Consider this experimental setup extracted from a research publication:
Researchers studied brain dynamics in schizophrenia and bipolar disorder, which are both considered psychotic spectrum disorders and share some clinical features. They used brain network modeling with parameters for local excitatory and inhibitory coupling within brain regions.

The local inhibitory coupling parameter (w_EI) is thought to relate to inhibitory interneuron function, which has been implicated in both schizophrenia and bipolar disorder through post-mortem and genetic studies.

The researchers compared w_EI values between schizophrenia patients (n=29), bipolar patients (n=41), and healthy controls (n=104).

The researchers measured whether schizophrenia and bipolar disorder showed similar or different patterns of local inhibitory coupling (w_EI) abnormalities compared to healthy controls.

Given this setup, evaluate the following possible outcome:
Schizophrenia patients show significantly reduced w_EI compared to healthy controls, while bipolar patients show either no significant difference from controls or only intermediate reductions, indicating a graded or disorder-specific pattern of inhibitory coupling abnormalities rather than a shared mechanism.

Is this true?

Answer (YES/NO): NO